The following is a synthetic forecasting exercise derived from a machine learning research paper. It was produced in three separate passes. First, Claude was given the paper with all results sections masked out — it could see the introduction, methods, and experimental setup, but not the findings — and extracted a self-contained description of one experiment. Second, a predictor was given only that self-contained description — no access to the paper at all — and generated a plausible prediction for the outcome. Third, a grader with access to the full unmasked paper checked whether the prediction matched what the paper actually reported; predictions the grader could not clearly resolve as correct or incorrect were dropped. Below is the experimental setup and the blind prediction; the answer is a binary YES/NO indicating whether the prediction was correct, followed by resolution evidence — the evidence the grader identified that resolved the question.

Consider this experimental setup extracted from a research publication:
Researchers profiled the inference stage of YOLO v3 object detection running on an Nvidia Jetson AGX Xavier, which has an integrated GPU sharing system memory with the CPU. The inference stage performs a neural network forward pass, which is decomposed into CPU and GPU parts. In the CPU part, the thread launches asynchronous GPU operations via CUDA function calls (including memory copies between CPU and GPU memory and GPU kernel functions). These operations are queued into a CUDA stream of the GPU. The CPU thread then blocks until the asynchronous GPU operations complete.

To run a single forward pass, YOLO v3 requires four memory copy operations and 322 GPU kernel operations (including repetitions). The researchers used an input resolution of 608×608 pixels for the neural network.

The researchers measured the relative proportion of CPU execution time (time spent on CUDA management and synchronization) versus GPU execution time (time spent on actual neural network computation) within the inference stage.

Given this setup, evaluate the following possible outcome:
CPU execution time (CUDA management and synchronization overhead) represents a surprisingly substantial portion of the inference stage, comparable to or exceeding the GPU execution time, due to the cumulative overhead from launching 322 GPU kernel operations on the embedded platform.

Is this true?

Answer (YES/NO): NO